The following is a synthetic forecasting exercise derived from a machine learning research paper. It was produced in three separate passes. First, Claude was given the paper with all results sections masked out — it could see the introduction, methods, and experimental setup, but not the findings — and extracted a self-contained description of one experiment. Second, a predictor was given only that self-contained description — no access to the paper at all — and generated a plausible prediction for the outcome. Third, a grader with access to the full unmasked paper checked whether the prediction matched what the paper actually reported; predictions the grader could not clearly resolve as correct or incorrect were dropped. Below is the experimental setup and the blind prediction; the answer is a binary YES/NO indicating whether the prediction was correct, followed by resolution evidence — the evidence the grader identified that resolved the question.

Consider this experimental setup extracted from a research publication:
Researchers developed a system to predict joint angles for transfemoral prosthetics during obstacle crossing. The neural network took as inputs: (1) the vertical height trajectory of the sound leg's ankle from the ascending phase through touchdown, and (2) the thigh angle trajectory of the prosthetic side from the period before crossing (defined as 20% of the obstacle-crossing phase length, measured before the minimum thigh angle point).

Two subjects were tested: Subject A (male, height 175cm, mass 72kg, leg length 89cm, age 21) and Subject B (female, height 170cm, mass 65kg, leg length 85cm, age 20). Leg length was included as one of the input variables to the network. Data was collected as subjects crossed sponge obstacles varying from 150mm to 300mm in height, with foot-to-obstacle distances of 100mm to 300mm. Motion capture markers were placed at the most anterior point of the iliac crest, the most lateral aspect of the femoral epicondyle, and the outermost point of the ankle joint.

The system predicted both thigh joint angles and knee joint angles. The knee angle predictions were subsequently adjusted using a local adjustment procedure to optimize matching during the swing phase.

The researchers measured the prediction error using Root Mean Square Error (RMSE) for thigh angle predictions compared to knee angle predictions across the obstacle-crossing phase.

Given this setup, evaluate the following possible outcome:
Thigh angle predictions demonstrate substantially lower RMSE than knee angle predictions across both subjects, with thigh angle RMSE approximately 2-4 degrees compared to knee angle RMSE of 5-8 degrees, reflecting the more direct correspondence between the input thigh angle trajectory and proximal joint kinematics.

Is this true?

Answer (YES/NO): NO